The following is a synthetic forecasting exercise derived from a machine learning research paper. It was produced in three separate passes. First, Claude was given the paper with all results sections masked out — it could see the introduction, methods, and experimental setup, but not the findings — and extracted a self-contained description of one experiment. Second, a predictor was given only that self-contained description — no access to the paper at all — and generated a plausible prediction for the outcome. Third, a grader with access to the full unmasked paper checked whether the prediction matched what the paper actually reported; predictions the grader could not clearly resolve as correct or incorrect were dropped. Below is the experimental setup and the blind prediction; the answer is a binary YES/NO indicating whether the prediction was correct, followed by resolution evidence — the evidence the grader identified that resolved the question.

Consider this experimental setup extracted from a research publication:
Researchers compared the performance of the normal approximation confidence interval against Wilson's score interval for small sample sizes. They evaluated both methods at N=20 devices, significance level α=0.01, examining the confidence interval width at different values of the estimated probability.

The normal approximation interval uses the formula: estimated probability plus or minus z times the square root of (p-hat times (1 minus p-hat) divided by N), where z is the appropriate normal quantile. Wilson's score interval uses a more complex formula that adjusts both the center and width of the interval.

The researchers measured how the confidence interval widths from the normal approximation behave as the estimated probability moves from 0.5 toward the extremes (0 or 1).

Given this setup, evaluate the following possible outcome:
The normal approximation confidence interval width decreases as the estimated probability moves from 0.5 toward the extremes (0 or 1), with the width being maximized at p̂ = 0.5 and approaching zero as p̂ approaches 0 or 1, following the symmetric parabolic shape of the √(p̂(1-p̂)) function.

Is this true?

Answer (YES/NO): YES